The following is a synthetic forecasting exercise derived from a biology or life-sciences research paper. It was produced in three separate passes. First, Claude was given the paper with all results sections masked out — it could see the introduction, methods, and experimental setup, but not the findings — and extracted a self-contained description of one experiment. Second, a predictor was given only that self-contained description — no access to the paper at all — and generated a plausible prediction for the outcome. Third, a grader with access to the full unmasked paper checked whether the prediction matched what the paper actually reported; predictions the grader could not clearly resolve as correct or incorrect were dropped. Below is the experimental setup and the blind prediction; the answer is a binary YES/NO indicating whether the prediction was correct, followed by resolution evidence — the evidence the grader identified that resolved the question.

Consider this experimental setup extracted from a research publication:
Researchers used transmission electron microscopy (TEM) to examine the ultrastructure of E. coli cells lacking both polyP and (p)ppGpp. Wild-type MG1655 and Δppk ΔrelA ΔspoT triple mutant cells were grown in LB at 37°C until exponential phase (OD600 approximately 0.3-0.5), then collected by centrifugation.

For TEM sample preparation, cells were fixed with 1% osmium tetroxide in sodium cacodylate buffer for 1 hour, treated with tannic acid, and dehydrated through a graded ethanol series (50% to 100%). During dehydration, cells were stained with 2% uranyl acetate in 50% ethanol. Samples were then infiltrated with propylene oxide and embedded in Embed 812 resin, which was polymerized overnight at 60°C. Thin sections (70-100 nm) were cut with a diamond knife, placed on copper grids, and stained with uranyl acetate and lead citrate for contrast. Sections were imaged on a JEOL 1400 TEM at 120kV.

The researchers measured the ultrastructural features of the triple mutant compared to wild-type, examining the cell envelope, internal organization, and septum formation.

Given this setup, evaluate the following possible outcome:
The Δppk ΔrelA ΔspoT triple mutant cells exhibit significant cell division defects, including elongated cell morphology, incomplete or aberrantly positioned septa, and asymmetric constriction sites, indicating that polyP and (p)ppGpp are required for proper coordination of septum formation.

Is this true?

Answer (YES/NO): YES